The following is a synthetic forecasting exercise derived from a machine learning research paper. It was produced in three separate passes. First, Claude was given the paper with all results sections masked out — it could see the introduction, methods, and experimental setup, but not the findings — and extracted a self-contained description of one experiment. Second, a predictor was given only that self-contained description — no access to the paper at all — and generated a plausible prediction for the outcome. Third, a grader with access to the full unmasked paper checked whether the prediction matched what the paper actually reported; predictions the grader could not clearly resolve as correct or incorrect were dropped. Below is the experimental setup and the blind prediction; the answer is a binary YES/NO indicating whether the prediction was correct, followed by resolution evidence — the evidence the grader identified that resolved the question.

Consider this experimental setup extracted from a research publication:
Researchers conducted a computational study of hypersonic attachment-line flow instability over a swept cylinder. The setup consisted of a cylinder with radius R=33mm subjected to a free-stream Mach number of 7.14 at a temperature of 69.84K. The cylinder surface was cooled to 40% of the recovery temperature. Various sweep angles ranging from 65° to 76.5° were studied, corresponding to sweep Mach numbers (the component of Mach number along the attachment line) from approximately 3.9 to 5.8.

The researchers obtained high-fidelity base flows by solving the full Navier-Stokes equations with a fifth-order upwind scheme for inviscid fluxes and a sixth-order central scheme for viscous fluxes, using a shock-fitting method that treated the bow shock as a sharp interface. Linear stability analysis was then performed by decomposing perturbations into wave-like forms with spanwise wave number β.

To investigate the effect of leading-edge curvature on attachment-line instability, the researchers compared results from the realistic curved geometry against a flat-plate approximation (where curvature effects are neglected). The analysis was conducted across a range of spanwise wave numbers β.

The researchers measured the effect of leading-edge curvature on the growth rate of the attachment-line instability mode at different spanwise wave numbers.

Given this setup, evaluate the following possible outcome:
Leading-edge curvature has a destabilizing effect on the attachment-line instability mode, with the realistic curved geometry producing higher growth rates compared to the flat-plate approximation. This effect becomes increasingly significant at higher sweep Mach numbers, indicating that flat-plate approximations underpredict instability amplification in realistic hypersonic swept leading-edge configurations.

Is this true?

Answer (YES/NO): NO